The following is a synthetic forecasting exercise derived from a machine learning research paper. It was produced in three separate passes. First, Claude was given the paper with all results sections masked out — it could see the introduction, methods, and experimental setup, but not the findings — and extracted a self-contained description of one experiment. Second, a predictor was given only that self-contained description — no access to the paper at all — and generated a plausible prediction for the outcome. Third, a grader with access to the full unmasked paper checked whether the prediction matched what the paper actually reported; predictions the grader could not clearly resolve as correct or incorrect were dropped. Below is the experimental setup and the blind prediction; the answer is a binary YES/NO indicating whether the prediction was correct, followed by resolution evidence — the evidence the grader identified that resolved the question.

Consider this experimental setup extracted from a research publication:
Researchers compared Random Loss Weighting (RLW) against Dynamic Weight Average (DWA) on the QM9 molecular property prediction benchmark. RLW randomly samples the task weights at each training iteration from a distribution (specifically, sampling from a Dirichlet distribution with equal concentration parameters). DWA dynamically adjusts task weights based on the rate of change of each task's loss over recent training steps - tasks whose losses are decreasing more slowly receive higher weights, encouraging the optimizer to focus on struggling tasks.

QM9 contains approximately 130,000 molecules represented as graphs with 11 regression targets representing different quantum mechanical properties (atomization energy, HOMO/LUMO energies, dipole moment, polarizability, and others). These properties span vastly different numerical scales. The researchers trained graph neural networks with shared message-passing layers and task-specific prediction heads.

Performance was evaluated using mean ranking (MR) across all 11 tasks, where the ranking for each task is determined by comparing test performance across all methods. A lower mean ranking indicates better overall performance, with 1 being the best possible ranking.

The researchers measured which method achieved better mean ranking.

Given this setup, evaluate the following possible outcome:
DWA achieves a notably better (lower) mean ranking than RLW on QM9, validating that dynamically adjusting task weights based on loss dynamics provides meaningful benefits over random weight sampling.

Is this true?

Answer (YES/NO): YES